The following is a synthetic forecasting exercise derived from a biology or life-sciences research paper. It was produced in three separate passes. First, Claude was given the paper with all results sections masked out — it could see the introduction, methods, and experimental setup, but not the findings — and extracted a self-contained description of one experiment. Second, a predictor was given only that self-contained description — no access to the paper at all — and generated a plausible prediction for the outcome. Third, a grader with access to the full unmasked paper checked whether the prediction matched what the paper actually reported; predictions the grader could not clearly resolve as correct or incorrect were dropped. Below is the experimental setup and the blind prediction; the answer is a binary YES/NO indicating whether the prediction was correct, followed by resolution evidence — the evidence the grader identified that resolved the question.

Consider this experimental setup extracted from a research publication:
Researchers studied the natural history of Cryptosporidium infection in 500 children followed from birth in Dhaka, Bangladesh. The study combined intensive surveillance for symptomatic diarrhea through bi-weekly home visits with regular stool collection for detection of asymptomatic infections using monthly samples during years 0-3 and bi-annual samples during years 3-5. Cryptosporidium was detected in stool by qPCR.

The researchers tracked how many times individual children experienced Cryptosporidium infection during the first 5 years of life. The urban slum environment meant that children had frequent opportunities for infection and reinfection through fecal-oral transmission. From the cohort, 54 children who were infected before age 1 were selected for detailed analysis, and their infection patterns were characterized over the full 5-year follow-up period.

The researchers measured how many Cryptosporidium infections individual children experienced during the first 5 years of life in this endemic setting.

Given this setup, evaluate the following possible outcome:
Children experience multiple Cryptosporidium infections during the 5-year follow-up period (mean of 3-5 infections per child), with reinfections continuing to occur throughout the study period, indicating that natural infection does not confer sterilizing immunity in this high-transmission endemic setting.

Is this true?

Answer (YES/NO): NO